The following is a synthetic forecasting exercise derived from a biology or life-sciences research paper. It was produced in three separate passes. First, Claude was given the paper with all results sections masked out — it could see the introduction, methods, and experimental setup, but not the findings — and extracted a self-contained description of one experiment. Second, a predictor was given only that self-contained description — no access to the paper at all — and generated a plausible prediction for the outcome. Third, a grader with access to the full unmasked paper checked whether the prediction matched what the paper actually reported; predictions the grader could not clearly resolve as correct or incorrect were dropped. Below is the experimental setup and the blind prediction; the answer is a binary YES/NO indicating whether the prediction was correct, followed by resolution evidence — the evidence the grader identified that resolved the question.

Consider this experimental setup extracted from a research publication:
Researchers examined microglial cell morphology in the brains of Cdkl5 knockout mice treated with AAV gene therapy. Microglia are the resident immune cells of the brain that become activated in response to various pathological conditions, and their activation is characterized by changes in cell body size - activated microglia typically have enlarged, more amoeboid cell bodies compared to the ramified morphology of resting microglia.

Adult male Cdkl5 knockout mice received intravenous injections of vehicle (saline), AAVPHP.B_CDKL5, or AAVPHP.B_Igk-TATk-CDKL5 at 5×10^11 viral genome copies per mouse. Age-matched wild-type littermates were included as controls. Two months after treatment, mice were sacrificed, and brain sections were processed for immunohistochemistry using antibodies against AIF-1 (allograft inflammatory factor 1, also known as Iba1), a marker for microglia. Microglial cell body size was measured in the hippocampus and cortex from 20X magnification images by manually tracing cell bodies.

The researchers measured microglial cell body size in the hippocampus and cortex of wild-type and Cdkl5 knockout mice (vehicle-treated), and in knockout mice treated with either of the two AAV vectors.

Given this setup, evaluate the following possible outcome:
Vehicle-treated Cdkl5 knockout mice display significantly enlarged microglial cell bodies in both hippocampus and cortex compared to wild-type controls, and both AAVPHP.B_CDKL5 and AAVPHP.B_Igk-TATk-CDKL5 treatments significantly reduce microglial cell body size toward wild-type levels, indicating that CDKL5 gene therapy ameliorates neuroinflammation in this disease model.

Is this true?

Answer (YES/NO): NO